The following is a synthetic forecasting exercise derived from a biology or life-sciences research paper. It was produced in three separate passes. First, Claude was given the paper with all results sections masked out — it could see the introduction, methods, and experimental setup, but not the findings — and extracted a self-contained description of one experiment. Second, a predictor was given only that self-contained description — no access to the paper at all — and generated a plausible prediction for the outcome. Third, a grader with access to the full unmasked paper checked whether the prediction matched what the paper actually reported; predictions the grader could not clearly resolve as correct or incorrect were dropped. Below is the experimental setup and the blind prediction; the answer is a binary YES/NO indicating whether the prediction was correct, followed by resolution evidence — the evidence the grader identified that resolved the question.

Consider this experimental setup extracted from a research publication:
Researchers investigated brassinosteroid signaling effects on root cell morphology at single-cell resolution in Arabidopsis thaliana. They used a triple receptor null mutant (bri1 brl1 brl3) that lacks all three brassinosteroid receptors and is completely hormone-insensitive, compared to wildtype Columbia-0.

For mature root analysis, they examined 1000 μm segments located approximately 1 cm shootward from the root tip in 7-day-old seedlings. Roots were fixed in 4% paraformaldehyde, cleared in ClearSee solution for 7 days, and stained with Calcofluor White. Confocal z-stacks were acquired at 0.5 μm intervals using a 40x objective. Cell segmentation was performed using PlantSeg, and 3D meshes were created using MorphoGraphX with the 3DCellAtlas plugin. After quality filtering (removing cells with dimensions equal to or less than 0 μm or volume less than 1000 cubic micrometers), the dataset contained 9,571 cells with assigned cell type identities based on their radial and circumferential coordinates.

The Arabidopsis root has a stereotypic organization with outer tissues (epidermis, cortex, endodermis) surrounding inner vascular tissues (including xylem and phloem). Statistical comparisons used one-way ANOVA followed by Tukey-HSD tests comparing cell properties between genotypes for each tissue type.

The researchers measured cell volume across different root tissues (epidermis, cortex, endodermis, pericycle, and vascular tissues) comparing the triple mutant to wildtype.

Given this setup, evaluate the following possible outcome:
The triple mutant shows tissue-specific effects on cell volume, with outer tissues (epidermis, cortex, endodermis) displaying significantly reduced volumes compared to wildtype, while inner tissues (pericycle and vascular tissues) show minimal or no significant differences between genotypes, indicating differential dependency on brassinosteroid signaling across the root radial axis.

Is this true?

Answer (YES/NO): NO